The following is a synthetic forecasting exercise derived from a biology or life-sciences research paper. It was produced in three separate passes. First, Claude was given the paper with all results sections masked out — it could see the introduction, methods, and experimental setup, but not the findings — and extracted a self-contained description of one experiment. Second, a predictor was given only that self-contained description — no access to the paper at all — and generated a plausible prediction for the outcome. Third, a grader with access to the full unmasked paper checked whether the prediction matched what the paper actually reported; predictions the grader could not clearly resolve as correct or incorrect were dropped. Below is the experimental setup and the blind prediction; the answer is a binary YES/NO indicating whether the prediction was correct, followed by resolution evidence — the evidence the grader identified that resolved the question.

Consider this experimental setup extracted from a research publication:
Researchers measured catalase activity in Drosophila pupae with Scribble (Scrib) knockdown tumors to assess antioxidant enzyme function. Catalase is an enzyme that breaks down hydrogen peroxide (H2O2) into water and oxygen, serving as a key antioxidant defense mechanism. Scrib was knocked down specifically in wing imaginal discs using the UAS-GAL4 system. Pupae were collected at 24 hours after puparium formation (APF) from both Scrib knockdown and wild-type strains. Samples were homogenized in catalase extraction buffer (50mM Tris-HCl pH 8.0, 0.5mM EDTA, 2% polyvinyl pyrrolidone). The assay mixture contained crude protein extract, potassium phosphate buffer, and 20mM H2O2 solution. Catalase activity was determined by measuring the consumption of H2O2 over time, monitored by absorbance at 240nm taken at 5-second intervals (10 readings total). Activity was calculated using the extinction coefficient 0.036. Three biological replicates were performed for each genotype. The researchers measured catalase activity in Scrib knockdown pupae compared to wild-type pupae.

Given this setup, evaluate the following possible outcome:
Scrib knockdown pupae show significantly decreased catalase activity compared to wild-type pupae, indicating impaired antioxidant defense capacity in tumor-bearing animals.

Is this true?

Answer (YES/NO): NO